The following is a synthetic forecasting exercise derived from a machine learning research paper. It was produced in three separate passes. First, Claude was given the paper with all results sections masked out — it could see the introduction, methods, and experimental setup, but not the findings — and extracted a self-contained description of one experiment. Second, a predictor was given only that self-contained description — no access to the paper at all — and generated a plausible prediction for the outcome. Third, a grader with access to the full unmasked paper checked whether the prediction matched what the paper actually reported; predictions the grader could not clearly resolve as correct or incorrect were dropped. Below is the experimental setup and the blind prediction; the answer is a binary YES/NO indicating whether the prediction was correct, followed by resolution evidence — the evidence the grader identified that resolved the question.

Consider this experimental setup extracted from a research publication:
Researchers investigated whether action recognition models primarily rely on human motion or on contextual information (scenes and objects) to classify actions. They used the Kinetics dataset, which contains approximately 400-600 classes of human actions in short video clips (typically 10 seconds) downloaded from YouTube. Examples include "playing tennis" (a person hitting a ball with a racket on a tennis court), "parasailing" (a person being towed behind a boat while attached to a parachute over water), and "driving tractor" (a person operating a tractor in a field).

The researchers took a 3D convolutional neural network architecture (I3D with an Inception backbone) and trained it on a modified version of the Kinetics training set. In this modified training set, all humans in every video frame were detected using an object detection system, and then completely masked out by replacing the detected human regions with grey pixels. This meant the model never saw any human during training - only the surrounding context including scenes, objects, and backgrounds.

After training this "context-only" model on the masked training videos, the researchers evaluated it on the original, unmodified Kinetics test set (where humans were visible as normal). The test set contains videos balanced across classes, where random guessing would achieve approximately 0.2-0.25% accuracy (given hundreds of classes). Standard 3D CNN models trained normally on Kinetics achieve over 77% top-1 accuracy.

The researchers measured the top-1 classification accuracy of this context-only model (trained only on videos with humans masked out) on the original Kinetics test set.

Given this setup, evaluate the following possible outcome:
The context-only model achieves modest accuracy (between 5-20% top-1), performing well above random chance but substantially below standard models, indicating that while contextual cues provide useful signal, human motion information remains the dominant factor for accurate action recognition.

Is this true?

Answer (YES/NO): NO